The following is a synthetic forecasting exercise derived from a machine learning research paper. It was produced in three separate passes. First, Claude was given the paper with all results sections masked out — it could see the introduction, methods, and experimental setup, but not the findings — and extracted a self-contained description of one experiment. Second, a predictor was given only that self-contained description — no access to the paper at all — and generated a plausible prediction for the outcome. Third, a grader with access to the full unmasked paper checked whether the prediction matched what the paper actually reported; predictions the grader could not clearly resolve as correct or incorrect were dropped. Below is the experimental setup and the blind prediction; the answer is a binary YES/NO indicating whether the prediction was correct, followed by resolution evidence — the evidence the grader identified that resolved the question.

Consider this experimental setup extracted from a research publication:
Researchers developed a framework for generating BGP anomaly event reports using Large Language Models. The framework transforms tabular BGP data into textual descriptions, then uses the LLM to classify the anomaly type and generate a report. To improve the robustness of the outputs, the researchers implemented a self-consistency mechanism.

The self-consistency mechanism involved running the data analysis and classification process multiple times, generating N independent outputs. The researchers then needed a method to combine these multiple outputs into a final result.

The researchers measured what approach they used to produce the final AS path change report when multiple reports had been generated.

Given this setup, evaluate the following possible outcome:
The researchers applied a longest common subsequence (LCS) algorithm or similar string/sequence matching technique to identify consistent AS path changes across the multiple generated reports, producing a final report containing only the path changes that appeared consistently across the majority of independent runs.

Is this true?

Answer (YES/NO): NO